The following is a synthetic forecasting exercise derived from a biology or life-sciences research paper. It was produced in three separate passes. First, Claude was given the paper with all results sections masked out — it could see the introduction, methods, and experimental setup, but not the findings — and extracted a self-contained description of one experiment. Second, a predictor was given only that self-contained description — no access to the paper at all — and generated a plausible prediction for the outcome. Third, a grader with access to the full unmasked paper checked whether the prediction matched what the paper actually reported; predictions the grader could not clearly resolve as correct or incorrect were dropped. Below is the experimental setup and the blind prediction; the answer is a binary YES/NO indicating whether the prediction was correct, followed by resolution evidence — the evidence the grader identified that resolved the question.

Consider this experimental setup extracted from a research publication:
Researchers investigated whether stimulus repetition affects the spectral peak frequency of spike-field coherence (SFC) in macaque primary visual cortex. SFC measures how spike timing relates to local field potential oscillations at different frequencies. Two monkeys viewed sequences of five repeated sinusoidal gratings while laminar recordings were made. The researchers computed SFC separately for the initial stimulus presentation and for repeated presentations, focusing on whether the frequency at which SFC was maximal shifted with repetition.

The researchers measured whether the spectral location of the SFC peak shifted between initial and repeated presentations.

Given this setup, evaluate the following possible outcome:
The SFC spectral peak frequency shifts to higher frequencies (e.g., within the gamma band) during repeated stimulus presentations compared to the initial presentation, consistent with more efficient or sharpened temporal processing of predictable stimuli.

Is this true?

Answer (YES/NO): NO